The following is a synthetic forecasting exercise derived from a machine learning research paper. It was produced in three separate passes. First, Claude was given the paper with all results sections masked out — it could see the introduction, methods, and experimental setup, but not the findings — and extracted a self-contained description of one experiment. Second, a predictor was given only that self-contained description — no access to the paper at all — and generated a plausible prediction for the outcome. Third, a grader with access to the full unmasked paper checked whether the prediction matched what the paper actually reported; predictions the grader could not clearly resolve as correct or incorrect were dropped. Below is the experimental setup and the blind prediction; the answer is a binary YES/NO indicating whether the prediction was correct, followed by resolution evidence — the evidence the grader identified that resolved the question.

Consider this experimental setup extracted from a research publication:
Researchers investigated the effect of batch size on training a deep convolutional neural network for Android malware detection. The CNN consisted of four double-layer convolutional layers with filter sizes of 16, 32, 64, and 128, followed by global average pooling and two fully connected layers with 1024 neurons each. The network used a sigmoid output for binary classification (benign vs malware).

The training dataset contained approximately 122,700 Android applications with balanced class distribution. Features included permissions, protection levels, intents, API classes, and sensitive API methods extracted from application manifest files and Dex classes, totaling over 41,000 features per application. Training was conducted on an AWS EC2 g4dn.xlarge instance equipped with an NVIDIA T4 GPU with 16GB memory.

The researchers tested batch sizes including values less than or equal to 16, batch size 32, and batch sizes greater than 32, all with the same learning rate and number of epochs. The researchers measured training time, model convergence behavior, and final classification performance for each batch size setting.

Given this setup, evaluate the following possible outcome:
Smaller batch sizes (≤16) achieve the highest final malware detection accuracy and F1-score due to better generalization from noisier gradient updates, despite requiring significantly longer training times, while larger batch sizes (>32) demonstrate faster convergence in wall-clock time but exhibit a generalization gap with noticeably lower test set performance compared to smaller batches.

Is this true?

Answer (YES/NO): NO